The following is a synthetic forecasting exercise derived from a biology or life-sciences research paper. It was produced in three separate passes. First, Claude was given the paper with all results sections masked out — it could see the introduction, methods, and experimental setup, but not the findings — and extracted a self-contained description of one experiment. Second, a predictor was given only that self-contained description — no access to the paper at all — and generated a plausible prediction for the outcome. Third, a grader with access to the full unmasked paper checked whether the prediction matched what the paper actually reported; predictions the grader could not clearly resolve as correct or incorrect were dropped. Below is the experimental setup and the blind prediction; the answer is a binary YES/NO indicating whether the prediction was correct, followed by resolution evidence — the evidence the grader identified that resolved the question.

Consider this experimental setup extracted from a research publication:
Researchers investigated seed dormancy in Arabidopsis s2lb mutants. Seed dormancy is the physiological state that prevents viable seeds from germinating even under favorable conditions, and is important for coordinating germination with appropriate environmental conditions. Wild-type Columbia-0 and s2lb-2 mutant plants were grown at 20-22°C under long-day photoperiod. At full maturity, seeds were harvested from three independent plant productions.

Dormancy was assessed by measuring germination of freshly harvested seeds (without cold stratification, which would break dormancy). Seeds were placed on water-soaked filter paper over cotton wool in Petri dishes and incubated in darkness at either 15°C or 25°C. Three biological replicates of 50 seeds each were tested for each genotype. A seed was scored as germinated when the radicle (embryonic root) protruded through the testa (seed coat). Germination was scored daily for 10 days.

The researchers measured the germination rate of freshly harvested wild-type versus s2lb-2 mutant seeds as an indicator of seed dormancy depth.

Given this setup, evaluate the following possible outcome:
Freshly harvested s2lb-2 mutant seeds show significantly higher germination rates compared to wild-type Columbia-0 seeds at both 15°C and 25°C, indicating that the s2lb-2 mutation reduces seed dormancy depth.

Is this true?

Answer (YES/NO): NO